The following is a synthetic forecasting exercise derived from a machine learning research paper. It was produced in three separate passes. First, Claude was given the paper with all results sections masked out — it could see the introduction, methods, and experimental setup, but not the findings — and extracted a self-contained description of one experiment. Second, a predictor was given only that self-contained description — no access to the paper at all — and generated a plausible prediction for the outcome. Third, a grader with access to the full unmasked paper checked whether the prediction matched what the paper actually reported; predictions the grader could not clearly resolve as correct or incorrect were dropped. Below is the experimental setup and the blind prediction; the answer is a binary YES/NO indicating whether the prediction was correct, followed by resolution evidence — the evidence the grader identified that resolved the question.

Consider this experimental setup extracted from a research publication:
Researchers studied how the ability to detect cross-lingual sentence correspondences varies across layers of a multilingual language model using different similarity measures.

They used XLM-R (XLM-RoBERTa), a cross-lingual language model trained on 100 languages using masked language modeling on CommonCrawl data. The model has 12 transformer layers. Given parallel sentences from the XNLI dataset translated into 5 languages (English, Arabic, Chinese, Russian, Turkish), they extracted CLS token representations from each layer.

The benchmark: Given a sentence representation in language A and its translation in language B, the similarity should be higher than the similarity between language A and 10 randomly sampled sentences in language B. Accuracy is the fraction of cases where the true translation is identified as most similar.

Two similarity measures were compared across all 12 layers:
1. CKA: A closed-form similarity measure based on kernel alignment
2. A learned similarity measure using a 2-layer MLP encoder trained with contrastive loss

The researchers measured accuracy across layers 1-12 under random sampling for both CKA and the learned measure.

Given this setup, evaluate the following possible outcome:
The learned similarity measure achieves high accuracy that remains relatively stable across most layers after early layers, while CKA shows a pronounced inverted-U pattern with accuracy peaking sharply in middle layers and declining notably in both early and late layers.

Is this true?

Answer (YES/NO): NO